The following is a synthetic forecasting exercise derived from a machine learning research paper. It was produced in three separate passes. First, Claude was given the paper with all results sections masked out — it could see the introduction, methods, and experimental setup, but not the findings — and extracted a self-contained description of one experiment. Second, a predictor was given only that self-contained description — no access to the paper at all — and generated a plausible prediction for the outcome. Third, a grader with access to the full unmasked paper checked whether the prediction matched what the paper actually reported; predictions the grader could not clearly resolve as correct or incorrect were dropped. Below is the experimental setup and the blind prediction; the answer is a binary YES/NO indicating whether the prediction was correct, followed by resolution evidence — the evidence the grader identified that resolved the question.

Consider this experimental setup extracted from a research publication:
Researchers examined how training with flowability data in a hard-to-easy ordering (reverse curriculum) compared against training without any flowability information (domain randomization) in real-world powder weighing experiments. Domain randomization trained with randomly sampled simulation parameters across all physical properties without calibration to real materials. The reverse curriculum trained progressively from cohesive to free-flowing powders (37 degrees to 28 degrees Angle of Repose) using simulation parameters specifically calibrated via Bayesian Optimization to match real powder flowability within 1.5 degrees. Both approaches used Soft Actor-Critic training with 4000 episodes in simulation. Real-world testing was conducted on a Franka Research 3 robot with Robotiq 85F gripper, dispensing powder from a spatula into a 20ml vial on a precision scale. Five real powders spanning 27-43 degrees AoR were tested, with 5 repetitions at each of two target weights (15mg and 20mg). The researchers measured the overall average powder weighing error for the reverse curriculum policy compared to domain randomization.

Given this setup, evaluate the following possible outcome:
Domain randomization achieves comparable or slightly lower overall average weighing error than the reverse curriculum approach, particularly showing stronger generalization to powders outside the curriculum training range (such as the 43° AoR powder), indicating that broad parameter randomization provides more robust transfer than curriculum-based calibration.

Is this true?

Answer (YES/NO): NO